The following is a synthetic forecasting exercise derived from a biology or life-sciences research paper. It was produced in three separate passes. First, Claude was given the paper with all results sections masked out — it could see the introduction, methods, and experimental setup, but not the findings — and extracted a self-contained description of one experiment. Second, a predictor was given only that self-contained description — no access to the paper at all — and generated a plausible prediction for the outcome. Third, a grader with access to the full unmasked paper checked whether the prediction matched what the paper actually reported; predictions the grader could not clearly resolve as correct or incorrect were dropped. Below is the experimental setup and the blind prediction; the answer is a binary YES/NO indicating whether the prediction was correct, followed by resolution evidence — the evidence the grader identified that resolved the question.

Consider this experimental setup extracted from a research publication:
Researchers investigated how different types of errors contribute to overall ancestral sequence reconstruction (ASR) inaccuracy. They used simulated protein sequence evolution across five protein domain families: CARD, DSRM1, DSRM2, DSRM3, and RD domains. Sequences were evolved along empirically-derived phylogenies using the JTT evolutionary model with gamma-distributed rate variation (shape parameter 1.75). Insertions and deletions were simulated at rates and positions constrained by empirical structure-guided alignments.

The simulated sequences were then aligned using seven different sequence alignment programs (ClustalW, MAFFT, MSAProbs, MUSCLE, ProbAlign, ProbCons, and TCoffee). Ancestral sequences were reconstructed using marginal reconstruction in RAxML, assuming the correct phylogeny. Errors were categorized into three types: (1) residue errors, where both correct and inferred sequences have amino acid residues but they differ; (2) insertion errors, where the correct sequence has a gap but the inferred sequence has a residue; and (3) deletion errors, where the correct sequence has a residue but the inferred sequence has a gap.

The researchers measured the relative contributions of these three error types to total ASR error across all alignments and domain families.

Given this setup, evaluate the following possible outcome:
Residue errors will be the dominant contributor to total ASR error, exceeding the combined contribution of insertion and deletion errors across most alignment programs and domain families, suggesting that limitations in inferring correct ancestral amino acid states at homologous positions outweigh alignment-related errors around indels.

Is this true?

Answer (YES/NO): NO